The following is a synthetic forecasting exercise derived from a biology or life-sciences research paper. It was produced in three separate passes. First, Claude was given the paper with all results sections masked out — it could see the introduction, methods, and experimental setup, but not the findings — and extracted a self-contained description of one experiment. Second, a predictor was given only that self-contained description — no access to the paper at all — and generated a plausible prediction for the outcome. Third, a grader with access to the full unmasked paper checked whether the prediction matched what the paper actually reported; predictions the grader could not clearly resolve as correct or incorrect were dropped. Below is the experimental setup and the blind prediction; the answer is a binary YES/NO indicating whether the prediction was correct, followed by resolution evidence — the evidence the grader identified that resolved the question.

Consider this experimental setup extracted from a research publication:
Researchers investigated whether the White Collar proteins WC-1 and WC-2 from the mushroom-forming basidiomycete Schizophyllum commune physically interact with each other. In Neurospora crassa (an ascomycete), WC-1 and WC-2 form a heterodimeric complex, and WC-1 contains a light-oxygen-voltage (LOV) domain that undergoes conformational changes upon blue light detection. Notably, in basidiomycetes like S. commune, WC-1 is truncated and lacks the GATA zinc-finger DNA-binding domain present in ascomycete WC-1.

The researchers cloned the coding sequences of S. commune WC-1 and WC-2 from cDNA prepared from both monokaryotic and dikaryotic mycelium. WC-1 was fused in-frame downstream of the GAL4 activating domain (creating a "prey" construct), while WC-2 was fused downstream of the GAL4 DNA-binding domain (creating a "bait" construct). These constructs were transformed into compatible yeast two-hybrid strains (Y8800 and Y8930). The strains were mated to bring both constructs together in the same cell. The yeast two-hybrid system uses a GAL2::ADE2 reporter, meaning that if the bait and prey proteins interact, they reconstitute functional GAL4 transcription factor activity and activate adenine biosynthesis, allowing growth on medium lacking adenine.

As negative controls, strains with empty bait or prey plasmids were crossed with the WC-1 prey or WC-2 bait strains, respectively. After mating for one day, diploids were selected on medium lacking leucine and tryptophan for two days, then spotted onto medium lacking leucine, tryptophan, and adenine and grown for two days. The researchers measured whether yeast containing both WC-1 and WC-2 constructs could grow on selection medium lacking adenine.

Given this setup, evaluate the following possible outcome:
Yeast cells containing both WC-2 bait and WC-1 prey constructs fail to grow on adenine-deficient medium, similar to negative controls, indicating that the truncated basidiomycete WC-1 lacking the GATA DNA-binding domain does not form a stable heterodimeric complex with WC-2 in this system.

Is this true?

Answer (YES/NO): NO